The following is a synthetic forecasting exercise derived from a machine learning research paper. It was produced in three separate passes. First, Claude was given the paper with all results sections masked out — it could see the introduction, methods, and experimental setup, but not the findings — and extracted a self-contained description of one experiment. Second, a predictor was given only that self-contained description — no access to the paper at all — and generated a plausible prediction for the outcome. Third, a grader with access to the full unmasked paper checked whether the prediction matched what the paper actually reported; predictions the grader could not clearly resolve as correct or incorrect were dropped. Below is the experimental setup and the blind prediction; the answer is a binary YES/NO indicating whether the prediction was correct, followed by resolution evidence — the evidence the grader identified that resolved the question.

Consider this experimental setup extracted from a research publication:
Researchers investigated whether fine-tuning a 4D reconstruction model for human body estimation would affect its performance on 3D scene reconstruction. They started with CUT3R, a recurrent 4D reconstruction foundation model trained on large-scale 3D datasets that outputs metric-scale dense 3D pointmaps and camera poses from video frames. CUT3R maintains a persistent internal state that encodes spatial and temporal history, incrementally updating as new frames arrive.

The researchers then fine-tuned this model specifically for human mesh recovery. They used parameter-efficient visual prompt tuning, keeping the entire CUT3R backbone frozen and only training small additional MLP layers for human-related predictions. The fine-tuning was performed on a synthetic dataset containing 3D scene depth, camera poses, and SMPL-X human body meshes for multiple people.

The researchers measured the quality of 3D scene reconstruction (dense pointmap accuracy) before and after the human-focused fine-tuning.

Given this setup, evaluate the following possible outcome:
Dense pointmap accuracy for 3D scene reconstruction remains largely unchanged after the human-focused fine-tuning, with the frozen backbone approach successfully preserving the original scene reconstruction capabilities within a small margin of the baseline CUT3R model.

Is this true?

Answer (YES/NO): NO